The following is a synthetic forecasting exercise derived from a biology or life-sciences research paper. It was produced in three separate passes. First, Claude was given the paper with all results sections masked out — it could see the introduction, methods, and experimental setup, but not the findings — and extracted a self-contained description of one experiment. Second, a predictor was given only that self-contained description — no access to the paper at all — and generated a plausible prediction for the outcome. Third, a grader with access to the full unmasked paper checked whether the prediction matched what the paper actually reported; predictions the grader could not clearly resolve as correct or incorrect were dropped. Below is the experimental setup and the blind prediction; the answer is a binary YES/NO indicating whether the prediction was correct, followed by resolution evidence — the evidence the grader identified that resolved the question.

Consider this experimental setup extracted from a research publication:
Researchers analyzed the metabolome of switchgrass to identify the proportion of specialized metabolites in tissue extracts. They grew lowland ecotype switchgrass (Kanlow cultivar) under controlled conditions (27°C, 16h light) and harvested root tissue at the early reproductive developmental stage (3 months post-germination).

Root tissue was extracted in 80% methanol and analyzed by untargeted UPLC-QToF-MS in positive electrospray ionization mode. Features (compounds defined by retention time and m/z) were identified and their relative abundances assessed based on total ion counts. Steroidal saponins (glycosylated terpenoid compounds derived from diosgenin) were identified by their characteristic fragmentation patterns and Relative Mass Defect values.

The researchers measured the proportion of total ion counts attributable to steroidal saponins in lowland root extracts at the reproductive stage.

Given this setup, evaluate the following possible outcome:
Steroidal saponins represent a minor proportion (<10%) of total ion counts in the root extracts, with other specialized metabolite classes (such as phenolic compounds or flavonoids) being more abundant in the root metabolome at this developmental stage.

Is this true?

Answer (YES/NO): NO